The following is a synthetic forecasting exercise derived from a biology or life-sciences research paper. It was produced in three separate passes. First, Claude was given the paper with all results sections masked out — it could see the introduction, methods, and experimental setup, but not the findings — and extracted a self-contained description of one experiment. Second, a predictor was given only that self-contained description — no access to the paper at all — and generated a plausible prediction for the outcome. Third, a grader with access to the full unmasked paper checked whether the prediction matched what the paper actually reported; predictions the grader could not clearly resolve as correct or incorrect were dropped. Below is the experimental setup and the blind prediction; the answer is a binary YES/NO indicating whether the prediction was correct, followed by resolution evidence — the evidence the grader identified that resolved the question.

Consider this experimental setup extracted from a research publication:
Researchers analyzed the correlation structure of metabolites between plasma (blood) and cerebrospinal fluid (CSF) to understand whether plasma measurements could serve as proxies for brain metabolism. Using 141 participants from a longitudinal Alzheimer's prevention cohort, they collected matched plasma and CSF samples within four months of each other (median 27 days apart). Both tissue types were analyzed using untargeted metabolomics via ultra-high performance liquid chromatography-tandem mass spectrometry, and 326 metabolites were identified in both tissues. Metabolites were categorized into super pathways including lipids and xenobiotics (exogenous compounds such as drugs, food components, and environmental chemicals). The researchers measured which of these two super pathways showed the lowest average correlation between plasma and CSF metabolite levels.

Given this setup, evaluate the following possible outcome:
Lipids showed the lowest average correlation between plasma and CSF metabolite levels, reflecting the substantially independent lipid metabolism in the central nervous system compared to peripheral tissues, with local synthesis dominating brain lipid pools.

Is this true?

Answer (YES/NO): YES